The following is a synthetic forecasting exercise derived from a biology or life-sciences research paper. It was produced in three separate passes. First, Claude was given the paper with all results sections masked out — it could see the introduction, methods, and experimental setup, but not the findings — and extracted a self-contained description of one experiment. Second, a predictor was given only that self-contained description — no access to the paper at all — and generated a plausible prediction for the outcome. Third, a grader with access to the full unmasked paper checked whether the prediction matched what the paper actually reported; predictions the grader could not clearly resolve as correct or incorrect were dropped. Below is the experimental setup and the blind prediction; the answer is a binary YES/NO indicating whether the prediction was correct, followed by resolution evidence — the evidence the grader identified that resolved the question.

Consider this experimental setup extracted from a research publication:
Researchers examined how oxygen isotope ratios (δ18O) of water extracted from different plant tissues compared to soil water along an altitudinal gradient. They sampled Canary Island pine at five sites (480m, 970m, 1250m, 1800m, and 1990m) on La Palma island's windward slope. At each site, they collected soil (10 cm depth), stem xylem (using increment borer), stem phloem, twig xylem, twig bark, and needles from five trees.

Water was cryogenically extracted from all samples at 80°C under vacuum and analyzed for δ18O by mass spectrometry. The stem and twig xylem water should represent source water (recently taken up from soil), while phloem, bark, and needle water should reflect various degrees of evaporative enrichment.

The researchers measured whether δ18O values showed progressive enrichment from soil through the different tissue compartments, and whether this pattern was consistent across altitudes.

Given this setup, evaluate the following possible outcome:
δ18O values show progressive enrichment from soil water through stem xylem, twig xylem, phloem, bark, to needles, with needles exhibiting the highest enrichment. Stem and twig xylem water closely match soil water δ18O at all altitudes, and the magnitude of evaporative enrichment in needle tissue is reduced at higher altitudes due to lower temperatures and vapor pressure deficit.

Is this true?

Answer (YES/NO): NO